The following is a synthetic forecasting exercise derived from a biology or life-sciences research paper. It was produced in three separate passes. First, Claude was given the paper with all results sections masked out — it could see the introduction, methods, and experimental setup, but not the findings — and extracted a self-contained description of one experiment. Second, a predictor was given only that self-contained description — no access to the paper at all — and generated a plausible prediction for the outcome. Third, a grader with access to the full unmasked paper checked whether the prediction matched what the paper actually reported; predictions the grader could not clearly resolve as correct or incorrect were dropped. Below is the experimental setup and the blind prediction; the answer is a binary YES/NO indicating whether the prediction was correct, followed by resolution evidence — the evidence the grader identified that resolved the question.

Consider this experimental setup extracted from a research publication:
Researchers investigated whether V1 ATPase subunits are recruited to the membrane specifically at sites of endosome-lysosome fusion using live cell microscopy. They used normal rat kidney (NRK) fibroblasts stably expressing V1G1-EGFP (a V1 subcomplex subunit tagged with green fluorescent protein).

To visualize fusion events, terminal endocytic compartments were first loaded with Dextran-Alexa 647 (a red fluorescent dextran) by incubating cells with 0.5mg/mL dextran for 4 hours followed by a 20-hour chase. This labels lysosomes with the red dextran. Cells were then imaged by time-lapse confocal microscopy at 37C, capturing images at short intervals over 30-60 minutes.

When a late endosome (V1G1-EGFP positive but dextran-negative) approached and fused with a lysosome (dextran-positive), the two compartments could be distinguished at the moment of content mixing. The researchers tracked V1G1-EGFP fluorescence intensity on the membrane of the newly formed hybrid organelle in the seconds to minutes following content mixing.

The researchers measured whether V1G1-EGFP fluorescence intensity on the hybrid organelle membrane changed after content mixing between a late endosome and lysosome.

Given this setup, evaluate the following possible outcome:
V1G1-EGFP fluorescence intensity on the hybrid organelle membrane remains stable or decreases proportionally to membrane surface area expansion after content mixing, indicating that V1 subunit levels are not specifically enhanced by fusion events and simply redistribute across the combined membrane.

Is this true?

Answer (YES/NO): NO